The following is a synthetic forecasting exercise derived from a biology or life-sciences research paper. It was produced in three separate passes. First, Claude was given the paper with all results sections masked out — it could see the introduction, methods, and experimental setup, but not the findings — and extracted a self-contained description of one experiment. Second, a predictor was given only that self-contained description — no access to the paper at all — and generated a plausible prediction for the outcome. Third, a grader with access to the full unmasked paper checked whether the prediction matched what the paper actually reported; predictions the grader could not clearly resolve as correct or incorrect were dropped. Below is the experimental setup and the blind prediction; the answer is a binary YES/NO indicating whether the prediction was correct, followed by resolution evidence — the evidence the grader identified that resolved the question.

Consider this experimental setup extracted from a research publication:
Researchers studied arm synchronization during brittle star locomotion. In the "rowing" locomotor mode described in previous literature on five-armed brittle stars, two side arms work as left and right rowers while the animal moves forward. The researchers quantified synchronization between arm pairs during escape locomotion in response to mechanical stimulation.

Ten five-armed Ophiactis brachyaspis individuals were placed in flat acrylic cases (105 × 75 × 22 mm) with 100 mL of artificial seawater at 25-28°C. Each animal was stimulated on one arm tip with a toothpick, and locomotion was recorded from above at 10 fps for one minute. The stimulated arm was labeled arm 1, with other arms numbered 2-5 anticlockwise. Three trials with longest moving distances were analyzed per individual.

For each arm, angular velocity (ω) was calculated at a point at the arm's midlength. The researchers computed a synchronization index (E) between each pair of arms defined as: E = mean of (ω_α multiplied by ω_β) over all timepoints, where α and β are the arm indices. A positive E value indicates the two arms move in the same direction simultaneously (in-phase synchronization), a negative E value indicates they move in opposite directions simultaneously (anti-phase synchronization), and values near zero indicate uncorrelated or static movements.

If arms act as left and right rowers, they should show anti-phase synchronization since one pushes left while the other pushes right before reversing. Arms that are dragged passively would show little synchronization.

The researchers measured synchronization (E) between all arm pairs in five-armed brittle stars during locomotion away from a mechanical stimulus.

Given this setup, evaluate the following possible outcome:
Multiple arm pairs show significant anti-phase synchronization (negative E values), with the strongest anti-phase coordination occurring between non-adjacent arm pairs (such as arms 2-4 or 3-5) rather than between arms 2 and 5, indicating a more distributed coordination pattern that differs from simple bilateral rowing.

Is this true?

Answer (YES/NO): YES